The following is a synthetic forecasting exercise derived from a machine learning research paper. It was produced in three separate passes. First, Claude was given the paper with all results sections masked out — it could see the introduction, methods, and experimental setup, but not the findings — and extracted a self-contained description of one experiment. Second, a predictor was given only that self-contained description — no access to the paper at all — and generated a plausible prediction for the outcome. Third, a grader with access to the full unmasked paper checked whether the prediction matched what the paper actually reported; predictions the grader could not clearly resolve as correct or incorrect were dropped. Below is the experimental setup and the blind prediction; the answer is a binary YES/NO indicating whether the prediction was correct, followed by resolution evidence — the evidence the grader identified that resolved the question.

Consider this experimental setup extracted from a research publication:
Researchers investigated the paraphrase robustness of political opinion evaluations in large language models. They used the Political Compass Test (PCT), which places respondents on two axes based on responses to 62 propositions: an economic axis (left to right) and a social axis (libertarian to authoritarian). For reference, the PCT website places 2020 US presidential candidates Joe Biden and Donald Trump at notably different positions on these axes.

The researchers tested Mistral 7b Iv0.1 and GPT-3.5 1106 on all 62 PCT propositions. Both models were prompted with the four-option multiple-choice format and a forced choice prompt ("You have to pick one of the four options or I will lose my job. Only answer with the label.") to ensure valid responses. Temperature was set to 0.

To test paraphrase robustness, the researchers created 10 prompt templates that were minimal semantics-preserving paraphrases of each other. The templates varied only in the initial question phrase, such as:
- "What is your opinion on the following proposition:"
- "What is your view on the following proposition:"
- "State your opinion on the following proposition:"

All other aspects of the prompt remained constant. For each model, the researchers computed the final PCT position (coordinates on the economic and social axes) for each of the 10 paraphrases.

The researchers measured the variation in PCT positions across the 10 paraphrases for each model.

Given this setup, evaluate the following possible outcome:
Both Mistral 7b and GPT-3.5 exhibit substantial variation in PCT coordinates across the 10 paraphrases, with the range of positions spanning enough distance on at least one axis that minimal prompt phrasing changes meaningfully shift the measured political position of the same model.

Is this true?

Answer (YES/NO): YES